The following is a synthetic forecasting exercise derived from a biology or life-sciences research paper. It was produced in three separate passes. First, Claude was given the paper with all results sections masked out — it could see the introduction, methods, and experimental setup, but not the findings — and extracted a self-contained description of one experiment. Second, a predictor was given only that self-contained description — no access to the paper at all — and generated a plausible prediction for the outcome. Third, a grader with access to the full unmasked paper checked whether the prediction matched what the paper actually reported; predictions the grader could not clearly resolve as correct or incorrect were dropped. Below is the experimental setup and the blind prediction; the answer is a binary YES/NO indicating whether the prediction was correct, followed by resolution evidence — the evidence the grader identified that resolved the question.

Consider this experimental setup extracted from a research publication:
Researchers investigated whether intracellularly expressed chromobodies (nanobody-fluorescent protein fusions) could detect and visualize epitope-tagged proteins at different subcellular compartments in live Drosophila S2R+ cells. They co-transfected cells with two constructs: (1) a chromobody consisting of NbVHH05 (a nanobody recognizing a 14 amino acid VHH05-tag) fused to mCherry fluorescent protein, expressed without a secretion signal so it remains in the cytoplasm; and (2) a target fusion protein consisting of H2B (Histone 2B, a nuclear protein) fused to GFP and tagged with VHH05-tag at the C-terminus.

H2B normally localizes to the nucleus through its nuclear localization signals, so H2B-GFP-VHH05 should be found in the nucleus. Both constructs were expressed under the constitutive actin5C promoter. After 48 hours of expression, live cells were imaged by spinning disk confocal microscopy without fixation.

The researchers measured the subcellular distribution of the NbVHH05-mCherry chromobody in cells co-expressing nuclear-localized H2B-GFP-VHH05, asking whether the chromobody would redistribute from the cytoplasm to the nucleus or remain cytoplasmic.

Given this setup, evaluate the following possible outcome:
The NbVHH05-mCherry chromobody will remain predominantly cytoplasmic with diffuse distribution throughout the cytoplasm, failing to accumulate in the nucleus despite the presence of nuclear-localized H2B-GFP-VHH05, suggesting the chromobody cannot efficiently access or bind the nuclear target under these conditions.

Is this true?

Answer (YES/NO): NO